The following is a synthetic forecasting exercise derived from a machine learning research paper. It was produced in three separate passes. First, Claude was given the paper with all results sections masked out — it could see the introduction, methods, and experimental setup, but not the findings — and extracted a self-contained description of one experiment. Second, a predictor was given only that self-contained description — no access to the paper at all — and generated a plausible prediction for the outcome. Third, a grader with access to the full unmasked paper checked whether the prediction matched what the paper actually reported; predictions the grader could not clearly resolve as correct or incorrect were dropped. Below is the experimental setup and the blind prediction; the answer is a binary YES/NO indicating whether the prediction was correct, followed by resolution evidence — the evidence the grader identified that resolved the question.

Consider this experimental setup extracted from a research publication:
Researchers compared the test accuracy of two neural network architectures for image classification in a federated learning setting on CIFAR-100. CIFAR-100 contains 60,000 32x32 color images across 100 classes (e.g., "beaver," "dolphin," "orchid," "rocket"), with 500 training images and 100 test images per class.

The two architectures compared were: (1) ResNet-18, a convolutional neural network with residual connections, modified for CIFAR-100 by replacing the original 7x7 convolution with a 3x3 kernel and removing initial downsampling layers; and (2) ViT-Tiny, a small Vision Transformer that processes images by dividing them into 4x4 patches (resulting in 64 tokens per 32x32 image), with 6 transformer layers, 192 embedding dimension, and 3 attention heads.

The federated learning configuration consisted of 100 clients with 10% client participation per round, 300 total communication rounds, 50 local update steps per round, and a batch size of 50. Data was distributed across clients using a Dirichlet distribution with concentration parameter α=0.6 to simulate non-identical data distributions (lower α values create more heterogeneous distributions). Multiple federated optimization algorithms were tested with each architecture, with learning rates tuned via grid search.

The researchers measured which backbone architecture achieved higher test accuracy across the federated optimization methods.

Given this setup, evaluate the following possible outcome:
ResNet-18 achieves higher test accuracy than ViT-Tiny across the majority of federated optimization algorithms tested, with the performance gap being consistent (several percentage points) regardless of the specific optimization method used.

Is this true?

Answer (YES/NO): NO